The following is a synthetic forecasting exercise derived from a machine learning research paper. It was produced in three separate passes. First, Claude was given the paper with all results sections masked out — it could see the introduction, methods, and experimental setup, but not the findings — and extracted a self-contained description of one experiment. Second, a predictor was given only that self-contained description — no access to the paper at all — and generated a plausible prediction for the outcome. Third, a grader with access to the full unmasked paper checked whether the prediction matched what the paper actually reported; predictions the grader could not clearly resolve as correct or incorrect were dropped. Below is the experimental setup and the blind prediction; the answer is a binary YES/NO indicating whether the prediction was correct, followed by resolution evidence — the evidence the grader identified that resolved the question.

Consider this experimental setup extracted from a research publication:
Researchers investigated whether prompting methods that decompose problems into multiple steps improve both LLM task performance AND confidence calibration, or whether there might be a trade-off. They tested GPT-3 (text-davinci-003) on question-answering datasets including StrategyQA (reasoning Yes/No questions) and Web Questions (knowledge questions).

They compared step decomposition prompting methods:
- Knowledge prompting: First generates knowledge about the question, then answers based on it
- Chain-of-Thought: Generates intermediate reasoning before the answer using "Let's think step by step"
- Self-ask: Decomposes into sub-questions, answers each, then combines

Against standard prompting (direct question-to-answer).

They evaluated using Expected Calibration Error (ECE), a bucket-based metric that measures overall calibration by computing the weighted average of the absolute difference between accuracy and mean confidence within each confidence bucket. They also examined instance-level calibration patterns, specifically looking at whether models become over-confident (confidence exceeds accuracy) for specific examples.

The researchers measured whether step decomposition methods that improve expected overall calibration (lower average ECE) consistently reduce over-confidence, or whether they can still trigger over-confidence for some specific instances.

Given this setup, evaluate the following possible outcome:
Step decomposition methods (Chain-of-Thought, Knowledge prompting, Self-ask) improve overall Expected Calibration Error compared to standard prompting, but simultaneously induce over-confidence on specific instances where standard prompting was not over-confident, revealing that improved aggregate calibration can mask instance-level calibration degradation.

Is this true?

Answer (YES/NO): NO